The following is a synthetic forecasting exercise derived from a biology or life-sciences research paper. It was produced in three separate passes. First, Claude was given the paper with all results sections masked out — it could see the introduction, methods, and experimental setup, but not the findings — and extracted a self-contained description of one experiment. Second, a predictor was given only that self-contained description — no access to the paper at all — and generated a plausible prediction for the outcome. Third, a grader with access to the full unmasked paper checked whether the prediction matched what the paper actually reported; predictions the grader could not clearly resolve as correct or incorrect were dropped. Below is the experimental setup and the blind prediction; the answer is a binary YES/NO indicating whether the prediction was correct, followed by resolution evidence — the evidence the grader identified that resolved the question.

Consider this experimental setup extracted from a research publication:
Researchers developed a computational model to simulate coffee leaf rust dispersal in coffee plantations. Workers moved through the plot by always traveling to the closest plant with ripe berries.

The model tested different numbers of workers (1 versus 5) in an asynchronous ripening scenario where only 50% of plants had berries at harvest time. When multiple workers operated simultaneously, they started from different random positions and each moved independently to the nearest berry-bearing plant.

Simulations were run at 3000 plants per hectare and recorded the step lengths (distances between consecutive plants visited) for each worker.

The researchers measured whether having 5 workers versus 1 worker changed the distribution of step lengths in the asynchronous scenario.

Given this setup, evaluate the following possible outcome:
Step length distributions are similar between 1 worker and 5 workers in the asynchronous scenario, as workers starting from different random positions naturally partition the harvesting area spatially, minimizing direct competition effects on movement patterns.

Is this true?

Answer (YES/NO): YES